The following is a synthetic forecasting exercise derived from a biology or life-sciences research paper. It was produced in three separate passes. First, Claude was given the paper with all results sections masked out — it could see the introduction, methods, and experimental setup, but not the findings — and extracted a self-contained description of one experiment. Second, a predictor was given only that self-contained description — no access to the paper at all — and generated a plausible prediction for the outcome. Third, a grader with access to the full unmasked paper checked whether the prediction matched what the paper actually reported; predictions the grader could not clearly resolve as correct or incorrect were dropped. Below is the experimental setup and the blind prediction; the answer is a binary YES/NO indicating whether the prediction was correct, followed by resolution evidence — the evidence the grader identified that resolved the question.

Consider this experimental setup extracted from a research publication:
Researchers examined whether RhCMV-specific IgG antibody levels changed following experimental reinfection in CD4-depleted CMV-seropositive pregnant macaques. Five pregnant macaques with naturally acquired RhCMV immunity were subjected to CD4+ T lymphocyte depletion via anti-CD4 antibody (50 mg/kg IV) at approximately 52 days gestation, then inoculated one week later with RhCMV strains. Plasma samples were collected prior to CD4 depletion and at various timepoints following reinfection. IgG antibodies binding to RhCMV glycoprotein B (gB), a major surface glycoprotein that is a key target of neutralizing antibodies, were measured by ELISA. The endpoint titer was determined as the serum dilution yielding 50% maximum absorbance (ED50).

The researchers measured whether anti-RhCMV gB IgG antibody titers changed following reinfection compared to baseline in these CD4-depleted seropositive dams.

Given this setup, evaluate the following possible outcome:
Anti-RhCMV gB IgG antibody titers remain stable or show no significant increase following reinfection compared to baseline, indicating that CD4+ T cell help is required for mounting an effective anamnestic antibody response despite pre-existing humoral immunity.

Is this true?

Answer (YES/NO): NO